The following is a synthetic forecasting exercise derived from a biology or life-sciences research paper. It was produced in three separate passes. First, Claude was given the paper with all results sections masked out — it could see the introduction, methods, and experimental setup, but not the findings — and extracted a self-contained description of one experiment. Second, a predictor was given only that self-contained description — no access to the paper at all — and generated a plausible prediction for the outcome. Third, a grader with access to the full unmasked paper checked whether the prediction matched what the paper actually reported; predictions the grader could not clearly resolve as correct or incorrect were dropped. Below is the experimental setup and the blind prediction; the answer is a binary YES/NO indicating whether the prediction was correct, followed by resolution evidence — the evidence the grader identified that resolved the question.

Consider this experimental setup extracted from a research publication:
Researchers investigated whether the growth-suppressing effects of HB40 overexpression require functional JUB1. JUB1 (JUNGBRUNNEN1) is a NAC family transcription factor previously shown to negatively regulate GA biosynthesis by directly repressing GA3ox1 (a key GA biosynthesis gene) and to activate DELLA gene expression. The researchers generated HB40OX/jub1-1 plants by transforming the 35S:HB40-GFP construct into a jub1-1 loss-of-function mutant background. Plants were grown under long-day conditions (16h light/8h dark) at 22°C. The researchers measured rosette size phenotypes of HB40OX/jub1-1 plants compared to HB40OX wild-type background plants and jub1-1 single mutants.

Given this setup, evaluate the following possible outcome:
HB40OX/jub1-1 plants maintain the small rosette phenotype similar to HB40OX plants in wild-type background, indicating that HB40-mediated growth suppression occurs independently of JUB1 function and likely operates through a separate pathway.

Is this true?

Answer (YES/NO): NO